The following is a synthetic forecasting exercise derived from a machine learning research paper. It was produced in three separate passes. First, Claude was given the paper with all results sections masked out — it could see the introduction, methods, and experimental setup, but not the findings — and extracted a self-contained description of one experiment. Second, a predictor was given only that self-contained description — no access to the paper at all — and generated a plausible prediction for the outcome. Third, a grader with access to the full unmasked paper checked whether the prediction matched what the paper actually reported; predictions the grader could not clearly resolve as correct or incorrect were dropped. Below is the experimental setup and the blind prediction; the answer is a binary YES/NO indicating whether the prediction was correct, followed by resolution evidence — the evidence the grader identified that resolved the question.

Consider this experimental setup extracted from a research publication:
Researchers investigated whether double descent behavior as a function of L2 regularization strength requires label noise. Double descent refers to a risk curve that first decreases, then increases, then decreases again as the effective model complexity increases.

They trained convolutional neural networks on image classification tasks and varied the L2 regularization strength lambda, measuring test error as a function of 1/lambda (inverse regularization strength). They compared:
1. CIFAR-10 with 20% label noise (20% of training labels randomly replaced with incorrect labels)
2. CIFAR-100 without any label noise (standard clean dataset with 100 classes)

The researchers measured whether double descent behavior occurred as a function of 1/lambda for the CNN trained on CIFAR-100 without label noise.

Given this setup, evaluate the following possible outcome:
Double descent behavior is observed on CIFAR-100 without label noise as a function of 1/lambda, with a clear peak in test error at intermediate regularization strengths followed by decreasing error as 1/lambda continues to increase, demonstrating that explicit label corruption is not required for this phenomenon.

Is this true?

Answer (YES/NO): NO